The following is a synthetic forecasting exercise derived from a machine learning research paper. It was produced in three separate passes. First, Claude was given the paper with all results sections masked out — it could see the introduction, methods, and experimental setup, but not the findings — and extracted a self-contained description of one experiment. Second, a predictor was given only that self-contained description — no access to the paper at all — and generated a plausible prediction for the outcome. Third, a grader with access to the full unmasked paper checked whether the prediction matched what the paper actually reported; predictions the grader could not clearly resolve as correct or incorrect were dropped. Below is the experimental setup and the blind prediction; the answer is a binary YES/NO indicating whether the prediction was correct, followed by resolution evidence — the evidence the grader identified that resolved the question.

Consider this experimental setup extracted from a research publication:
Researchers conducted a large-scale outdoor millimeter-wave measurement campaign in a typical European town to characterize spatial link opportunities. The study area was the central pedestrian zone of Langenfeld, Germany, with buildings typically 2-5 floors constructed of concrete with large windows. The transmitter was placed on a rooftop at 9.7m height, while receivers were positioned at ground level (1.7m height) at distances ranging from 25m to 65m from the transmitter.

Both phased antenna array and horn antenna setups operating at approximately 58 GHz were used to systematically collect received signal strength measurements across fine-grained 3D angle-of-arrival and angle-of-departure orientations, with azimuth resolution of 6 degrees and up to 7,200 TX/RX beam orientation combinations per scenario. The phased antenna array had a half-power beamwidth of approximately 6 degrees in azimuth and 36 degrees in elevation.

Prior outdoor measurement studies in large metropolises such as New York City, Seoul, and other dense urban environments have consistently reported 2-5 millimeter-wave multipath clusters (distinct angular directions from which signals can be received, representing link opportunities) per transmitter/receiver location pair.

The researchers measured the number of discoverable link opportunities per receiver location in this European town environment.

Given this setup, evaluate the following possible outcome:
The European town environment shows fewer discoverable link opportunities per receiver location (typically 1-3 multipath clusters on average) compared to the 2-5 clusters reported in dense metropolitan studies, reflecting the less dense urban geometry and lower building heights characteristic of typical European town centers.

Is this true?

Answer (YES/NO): NO